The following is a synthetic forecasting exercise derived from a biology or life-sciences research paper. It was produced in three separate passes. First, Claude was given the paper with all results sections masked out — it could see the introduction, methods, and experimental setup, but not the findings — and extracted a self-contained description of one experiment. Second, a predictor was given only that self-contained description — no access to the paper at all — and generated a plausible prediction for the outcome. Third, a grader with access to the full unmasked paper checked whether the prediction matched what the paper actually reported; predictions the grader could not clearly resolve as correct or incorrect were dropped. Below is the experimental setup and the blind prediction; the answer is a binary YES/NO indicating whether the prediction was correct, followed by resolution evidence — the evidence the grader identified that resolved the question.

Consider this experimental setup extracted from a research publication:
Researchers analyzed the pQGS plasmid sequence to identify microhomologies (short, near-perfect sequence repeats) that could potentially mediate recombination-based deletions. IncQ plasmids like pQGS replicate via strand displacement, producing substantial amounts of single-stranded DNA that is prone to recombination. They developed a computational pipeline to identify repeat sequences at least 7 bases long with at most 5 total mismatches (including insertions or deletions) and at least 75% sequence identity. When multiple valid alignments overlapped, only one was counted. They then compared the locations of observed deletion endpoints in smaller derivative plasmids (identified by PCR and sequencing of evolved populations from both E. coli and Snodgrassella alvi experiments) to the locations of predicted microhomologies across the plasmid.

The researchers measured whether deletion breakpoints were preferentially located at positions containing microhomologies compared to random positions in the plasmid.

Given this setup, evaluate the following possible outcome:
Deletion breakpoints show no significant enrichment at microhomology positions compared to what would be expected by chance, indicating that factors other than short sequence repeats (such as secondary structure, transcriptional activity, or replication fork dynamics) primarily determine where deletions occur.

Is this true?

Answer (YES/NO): NO